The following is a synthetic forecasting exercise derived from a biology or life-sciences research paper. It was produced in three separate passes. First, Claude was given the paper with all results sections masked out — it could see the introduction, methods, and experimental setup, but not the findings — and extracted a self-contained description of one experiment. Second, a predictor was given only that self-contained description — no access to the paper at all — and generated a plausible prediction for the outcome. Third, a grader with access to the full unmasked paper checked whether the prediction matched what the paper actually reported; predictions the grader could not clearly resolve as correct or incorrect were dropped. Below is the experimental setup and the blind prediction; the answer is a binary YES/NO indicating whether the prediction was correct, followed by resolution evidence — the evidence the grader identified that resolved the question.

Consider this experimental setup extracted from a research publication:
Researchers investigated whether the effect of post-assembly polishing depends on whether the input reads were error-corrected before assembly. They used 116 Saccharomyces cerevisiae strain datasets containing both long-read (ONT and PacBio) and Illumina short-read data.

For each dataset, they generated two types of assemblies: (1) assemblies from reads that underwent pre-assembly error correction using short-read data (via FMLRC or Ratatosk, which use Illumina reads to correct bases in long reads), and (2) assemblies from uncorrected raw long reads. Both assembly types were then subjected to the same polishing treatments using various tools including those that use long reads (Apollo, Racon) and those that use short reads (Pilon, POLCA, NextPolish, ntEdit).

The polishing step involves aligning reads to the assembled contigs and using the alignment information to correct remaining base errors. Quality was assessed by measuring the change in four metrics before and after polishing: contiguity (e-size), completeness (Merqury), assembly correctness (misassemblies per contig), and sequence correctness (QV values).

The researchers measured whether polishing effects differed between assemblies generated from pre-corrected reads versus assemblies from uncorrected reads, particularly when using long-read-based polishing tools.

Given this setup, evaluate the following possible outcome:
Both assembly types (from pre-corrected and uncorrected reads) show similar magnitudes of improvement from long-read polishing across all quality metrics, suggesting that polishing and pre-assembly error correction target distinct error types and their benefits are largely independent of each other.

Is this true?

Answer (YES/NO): NO